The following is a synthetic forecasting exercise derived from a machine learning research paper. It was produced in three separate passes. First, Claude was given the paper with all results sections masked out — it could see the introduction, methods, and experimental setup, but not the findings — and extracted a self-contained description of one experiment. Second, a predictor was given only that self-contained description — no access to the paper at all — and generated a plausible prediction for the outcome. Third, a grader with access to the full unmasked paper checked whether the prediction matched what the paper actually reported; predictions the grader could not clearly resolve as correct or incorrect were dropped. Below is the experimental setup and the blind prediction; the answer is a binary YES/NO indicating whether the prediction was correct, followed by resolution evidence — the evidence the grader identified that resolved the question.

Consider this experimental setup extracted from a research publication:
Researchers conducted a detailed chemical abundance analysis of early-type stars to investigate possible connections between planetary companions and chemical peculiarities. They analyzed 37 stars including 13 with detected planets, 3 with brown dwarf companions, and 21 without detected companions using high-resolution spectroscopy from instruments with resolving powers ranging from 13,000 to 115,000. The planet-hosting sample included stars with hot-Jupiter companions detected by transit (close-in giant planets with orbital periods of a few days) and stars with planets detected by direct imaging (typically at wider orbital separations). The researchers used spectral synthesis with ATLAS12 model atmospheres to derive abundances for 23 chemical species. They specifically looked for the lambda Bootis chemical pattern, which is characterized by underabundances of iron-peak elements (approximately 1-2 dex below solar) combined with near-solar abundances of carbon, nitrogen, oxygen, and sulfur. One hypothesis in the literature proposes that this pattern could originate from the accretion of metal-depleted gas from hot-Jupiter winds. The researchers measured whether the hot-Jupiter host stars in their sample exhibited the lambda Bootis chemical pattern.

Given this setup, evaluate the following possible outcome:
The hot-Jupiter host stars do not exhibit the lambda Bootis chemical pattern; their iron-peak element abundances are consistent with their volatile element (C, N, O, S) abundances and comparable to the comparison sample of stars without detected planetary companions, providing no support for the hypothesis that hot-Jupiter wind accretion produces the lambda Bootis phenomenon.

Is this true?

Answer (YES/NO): YES